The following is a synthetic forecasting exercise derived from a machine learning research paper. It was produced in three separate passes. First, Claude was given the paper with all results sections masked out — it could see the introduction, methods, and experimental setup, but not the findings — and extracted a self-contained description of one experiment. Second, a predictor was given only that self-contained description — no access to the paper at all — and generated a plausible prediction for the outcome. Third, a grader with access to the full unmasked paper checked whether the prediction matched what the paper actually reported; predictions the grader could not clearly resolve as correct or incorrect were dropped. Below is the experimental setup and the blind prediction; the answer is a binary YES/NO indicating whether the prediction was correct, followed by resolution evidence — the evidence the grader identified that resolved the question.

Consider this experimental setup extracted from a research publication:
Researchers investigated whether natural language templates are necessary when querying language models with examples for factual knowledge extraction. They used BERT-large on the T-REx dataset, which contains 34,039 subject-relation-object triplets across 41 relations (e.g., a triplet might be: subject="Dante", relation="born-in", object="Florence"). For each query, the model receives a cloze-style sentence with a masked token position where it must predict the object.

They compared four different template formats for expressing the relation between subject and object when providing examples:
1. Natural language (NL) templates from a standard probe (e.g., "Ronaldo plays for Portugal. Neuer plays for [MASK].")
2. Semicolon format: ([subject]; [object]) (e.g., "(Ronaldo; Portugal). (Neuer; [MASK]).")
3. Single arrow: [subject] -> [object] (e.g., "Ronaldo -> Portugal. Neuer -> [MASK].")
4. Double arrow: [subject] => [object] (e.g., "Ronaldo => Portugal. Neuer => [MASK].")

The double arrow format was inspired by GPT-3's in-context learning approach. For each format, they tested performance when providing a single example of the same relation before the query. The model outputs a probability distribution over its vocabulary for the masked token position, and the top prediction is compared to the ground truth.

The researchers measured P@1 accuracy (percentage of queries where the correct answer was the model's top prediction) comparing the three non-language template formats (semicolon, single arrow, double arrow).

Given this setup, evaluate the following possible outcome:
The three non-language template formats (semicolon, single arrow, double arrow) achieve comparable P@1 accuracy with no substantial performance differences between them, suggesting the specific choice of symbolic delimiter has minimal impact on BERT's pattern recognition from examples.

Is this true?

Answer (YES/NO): NO